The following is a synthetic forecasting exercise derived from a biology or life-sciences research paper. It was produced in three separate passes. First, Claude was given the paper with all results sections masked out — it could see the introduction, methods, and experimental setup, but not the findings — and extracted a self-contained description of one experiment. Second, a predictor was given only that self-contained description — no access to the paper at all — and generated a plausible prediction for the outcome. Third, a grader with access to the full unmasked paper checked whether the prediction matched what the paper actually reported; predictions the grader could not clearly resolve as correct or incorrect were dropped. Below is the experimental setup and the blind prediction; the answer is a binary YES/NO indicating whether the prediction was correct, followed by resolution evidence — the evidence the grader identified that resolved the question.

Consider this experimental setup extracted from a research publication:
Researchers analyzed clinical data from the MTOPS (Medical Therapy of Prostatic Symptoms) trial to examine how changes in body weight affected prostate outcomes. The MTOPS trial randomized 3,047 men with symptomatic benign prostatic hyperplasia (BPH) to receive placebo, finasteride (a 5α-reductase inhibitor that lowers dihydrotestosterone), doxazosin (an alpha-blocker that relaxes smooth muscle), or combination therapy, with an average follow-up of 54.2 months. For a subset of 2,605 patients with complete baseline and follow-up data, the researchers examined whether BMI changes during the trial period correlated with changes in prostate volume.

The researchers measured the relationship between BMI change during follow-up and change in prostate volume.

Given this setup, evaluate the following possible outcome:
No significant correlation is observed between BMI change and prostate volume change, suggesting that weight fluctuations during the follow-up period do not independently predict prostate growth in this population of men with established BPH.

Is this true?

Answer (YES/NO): NO